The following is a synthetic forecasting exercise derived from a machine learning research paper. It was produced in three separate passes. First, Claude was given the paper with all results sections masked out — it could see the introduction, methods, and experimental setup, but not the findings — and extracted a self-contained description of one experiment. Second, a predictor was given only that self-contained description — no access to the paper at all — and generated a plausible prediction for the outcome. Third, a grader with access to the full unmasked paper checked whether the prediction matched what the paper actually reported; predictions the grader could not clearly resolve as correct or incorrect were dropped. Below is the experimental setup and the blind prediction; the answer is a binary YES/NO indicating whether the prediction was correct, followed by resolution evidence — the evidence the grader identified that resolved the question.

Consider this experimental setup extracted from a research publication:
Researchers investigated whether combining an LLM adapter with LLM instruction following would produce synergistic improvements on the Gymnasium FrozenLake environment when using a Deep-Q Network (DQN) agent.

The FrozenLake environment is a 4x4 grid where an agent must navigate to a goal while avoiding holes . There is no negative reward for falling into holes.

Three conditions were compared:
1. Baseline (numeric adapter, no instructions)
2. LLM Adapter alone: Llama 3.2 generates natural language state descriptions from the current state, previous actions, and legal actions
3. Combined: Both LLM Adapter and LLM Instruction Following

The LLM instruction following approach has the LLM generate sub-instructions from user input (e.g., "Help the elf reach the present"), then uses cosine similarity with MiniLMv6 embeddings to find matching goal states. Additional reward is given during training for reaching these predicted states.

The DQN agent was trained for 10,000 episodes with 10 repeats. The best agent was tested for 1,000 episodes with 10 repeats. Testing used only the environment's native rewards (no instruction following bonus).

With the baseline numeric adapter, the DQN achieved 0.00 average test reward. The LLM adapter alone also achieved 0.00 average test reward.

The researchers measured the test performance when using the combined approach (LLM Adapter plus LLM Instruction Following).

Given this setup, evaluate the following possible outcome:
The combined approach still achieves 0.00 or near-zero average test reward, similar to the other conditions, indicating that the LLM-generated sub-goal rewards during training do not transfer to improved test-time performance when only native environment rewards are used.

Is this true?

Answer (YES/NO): NO